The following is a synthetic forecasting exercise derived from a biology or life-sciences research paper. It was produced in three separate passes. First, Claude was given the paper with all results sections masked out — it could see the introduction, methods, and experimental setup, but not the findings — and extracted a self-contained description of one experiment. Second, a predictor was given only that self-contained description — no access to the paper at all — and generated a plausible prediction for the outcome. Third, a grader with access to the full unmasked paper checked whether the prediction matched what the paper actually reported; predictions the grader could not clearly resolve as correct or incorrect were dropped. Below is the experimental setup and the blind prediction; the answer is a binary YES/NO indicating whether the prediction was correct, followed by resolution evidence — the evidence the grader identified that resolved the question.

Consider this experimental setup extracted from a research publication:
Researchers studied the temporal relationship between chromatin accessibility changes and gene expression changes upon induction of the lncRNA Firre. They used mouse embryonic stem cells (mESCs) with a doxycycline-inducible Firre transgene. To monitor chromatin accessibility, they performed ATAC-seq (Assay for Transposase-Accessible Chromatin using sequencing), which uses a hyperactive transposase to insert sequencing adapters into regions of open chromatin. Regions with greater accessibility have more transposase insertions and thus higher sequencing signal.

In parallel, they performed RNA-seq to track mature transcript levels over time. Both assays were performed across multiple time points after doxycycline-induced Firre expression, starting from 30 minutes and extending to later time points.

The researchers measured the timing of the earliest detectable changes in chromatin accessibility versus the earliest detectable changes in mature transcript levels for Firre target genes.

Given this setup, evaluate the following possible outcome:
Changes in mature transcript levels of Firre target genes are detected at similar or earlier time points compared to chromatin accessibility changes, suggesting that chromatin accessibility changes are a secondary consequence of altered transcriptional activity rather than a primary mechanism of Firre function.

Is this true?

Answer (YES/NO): NO